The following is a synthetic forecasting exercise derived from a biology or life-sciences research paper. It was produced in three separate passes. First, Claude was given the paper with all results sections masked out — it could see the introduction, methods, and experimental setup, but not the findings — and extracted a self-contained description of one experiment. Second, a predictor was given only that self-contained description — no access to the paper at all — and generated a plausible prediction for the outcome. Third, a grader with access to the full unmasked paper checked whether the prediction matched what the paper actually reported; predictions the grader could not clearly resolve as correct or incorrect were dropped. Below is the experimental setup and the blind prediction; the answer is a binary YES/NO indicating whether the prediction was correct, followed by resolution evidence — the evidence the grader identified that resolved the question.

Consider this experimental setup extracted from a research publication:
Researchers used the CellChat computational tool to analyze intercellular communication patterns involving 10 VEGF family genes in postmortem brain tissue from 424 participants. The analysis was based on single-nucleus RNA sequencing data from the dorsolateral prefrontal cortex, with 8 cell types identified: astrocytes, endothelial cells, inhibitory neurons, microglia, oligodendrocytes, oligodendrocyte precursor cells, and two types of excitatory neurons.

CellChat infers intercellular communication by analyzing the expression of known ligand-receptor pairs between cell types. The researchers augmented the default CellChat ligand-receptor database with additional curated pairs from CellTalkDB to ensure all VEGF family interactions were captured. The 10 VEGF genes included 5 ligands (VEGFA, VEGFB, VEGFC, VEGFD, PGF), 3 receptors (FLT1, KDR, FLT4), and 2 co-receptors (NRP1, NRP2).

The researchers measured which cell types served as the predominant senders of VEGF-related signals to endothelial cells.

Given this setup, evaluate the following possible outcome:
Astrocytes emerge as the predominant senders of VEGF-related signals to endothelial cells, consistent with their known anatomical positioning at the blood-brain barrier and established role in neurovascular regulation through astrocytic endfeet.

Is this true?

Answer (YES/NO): YES